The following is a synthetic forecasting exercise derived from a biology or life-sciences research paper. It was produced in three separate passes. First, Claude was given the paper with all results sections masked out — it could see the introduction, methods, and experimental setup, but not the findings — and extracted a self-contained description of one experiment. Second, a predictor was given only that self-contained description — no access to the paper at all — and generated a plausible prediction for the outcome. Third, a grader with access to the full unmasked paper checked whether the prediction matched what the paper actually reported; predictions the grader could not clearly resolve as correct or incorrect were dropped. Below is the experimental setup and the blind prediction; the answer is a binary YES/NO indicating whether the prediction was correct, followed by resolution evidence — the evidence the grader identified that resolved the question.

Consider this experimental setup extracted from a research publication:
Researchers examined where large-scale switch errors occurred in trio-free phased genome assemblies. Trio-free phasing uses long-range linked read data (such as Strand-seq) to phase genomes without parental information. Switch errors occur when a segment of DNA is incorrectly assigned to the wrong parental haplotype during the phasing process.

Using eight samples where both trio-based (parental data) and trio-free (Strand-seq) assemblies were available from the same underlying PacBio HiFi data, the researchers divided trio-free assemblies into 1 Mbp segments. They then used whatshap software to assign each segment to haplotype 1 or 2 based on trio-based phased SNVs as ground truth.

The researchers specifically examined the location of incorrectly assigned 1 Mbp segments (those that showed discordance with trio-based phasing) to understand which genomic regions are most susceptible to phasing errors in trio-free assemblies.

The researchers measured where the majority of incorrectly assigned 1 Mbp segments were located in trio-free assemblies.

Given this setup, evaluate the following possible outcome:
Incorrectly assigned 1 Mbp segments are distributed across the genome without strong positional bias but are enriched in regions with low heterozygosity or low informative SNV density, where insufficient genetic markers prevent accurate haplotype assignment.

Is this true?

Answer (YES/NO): NO